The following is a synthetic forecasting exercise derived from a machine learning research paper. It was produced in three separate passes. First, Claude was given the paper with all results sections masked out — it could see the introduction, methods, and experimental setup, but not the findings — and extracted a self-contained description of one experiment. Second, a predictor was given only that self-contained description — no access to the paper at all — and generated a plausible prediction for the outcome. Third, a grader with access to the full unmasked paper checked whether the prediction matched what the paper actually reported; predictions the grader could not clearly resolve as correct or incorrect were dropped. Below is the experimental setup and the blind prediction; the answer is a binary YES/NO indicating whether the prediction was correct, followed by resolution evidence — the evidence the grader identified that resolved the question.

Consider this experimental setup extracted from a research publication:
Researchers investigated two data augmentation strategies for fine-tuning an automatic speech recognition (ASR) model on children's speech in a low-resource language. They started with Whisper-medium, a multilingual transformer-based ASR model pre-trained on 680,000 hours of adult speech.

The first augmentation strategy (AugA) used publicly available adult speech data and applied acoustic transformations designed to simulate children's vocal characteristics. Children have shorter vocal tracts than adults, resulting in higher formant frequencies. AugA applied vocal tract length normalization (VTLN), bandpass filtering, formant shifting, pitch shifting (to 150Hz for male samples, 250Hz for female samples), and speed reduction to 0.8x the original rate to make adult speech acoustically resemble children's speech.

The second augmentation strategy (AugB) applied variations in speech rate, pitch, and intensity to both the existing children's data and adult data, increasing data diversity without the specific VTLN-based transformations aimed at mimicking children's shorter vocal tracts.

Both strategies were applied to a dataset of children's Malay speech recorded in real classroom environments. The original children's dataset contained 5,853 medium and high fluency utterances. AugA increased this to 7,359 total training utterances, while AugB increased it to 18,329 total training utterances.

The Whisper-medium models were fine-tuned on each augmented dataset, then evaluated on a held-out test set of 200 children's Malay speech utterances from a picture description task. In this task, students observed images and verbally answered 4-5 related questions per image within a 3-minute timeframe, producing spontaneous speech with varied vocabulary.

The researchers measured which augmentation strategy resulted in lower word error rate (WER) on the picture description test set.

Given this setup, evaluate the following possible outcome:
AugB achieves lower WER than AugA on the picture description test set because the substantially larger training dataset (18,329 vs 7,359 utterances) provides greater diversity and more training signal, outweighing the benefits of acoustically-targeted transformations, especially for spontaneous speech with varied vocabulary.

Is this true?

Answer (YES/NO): NO